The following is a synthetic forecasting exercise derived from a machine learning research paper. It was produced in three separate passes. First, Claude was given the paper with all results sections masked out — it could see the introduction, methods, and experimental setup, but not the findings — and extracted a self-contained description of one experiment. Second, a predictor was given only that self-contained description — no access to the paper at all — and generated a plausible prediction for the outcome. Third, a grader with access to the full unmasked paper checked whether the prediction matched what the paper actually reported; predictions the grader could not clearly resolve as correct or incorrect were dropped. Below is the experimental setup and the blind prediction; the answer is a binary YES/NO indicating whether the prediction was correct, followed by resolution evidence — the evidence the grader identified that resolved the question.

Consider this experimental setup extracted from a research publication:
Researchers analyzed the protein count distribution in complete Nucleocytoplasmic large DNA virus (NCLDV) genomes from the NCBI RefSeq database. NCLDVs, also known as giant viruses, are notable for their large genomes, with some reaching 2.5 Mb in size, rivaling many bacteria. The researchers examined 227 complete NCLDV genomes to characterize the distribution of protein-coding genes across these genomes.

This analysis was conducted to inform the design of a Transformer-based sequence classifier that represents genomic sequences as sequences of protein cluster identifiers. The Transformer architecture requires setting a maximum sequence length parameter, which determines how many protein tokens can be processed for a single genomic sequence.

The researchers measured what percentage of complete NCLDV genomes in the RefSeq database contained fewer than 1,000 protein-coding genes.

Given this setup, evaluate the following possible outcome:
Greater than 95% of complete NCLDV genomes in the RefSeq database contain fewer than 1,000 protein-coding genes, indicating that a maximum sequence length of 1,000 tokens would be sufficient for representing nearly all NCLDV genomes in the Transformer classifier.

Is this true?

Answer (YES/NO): YES